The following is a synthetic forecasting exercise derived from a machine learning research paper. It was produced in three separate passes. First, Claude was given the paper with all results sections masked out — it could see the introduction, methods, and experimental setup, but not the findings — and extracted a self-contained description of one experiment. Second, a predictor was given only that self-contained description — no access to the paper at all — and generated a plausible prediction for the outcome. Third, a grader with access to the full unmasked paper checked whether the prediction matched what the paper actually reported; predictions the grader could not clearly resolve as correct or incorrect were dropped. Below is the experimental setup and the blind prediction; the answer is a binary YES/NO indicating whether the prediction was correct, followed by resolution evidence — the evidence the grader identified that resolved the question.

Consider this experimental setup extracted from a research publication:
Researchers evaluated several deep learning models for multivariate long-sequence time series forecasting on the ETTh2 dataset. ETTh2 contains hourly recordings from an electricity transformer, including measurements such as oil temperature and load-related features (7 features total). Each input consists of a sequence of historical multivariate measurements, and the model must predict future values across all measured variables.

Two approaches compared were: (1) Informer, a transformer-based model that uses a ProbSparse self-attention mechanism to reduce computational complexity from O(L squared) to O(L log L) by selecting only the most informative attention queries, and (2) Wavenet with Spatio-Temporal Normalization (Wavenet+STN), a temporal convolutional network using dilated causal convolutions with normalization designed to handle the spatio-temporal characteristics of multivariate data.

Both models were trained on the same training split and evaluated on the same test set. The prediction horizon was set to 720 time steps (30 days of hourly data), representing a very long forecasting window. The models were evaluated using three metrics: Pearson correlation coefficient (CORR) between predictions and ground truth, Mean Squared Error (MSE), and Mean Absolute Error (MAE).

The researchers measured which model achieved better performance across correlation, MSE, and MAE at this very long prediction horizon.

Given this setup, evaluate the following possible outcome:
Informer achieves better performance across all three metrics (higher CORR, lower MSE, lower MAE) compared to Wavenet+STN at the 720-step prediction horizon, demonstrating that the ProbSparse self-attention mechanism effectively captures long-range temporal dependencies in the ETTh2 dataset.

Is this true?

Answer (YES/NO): YES